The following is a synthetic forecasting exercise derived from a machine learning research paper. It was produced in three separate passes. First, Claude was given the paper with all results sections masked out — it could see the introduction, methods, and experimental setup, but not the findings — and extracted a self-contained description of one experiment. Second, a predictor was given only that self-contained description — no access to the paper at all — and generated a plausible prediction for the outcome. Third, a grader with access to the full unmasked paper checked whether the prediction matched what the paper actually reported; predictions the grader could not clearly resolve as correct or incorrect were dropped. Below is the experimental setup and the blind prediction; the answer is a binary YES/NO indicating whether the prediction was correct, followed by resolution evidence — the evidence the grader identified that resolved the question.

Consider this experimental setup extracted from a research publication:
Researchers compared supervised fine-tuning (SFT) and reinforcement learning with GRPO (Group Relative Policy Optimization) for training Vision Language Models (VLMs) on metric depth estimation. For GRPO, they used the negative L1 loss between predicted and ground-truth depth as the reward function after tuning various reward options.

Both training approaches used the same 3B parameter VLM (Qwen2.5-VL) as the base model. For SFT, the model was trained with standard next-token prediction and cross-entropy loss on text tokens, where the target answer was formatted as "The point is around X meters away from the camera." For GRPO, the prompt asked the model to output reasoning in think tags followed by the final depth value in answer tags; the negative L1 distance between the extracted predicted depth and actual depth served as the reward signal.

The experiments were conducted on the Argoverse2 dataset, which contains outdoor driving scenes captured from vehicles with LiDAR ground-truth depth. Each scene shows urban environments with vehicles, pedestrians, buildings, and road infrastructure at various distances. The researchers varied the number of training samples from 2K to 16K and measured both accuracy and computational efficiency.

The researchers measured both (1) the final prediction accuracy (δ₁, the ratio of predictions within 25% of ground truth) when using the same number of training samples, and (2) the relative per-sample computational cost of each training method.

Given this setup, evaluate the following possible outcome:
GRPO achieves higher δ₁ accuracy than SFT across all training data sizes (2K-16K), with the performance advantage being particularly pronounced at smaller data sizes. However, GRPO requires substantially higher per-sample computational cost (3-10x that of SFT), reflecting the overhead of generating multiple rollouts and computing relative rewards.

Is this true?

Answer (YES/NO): NO